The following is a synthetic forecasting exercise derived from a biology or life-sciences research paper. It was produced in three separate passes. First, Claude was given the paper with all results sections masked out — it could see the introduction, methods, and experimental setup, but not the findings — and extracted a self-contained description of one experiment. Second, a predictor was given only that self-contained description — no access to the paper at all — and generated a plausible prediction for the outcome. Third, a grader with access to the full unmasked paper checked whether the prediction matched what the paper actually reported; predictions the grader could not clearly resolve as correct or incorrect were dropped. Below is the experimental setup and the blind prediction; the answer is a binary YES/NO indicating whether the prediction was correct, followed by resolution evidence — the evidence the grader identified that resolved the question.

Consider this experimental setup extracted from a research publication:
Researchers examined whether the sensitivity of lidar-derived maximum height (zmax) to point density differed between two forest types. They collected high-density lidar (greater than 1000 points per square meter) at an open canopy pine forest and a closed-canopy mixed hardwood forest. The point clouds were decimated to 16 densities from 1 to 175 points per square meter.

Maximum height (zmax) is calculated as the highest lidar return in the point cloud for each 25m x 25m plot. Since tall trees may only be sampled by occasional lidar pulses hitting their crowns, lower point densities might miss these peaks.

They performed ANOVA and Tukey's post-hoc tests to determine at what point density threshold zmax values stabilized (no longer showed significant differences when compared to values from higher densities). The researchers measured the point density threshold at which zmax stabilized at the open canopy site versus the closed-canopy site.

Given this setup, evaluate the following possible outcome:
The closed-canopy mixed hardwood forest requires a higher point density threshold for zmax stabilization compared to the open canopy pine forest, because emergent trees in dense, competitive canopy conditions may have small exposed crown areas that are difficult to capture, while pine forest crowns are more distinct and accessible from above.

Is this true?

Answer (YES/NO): YES